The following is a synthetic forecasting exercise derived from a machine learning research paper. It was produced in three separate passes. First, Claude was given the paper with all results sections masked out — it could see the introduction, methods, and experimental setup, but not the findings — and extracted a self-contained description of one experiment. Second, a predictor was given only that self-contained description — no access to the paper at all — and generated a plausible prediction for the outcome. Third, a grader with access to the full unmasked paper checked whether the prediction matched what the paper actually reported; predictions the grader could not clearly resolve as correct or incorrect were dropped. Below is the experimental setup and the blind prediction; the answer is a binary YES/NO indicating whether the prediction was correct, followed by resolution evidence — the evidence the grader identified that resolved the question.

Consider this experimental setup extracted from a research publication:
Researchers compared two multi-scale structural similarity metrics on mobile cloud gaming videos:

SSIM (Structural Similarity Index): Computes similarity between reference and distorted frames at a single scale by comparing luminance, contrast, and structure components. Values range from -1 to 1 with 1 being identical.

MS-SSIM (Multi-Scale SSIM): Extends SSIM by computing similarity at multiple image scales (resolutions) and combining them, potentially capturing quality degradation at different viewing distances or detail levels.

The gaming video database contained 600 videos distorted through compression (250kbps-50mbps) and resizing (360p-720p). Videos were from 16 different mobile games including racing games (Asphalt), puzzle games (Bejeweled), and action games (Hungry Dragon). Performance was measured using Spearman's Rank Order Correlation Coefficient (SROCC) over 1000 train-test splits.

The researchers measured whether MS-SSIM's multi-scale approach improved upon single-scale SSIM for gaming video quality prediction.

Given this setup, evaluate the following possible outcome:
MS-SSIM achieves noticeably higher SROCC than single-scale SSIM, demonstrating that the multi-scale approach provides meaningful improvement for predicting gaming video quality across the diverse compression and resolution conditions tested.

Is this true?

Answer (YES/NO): NO